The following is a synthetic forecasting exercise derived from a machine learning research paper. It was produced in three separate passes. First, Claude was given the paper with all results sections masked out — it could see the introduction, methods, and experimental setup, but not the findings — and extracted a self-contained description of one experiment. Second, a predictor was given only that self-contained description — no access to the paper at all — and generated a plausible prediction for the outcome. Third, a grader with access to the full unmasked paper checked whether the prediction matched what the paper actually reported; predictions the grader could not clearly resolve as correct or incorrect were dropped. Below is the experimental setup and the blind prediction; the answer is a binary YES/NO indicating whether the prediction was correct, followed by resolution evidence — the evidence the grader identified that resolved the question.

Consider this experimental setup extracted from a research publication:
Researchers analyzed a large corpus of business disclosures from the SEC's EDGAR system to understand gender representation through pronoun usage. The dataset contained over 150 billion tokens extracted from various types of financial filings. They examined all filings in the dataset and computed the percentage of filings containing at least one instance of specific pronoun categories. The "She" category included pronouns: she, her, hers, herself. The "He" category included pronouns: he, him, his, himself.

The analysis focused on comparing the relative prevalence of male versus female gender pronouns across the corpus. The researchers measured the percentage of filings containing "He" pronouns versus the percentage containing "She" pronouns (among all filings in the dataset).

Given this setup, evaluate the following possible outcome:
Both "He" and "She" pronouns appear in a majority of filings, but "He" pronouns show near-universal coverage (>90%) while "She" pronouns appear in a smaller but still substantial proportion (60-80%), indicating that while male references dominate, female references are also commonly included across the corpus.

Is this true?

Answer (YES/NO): NO